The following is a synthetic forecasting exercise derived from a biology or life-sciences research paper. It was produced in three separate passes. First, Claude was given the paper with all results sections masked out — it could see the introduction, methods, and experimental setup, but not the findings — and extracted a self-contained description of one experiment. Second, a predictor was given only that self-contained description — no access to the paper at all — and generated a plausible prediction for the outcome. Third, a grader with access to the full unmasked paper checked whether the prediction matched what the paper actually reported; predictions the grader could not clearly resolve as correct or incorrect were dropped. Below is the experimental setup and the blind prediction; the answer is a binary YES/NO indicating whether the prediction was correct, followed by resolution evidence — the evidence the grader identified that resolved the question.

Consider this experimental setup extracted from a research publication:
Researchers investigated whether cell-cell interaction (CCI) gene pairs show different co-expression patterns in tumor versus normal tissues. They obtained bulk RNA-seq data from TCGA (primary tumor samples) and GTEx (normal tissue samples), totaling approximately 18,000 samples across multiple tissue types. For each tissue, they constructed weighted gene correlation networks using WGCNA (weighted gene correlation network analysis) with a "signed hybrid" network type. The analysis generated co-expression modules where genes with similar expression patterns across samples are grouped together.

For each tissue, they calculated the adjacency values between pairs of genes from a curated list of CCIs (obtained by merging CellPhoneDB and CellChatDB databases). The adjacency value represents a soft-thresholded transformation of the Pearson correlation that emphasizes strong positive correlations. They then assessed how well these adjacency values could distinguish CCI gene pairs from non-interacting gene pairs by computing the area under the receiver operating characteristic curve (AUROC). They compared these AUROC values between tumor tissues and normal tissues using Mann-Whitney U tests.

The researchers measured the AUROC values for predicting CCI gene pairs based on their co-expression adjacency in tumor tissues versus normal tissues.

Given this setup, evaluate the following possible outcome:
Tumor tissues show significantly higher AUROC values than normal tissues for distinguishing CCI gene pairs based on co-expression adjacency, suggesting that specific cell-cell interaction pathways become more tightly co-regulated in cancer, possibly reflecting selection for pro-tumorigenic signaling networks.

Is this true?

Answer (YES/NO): YES